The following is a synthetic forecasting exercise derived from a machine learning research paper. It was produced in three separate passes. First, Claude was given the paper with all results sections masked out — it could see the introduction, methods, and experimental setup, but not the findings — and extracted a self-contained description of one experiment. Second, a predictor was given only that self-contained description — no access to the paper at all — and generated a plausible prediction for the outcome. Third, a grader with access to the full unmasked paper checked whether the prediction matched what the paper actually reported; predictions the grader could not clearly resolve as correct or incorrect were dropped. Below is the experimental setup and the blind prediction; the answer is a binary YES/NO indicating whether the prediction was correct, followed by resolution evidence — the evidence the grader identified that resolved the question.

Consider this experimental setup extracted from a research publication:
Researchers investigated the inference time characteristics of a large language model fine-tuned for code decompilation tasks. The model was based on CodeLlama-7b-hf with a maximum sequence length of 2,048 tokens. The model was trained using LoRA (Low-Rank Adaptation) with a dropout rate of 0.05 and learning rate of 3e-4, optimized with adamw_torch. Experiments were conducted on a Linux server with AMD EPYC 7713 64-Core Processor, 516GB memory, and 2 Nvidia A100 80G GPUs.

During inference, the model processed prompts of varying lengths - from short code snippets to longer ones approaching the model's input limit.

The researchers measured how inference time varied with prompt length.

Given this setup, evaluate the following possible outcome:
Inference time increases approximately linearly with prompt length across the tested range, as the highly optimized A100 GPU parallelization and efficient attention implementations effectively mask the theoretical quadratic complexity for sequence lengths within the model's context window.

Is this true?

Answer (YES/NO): YES